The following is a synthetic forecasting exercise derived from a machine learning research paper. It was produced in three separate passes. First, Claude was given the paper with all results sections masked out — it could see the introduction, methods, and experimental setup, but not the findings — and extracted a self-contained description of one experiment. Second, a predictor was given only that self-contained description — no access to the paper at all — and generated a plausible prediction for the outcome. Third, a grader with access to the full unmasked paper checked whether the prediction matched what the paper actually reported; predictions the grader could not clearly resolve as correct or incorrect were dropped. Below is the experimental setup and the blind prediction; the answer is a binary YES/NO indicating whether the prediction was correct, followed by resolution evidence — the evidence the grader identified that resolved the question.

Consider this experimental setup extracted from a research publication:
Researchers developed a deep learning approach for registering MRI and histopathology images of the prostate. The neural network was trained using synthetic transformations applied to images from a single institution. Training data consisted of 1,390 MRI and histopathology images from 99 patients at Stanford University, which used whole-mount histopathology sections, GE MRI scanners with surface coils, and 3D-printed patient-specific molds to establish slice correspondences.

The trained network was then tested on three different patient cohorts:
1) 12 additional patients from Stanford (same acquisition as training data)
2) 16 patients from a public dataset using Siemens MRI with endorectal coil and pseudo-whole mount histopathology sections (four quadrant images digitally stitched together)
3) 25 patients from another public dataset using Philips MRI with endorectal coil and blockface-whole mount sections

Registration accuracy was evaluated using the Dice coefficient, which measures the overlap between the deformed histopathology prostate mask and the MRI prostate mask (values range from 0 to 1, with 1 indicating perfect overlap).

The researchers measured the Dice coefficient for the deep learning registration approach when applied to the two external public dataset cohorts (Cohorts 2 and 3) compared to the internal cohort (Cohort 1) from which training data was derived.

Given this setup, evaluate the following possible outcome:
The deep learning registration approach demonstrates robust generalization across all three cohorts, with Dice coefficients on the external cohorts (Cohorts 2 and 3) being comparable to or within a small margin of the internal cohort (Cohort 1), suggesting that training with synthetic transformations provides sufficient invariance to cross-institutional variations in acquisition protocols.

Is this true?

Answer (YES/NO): YES